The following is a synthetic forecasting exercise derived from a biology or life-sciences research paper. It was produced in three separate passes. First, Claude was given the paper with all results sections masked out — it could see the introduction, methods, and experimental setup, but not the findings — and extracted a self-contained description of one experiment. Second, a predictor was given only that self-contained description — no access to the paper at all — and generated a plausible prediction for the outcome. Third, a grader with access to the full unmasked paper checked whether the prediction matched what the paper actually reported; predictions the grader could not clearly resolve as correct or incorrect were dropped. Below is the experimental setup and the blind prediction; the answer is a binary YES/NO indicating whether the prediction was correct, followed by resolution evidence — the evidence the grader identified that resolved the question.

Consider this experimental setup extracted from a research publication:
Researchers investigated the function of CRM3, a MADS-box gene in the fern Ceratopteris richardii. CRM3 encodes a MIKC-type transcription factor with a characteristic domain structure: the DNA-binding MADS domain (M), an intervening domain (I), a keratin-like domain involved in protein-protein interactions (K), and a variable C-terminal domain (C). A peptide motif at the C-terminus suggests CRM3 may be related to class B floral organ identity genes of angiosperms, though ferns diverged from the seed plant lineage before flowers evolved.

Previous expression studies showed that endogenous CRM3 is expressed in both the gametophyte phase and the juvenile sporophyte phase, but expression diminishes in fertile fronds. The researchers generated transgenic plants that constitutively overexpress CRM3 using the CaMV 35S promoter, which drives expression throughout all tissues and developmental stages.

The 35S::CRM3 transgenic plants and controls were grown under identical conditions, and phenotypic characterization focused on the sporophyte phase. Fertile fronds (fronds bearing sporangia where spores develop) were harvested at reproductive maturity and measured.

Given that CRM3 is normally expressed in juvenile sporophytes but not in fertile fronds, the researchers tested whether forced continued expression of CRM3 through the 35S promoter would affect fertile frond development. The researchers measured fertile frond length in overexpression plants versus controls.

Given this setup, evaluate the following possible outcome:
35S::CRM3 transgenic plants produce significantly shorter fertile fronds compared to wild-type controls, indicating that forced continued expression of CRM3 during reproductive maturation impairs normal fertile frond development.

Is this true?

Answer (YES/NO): YES